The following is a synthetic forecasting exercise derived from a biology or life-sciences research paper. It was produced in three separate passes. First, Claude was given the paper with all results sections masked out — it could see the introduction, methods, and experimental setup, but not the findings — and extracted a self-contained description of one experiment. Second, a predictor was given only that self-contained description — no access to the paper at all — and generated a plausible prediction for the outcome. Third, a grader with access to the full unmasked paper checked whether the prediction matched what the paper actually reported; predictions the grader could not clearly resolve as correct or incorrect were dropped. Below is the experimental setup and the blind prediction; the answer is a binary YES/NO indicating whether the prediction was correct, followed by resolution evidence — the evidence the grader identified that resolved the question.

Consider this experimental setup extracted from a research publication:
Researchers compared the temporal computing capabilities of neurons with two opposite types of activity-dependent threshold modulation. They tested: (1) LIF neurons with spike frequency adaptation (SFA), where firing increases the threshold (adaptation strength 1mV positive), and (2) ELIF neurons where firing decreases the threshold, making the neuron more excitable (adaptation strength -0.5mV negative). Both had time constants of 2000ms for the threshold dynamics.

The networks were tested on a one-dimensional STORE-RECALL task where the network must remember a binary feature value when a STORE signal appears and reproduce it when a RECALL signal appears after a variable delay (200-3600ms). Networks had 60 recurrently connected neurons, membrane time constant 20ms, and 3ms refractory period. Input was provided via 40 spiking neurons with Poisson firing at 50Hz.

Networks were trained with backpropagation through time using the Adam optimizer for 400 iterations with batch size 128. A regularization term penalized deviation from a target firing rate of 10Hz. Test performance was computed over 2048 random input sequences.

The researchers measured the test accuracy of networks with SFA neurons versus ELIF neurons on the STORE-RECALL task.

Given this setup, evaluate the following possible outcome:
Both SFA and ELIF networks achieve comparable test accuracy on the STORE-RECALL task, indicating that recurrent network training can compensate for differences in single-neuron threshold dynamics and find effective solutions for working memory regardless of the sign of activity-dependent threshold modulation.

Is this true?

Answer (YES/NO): NO